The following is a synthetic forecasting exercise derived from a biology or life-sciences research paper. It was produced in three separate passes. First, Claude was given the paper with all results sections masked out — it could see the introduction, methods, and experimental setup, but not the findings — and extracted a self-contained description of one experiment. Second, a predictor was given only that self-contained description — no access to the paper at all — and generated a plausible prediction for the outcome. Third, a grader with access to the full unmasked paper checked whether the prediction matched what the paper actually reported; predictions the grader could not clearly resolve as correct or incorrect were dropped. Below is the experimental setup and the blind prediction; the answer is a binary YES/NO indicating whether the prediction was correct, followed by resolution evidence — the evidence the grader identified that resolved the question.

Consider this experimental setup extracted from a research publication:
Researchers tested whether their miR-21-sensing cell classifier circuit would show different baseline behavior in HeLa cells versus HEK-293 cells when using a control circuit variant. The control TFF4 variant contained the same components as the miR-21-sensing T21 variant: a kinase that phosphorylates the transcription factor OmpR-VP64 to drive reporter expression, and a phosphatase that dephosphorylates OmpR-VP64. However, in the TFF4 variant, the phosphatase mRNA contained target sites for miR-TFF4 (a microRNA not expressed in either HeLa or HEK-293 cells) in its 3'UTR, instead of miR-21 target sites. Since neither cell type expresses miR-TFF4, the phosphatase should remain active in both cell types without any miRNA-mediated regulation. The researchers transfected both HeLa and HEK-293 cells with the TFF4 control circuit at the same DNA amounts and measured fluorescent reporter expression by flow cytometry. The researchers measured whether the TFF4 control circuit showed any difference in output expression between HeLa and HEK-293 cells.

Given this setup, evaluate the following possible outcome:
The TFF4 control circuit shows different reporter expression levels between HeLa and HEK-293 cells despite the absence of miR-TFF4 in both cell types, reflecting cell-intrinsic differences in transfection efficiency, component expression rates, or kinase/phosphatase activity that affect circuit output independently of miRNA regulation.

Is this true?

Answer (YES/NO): YES